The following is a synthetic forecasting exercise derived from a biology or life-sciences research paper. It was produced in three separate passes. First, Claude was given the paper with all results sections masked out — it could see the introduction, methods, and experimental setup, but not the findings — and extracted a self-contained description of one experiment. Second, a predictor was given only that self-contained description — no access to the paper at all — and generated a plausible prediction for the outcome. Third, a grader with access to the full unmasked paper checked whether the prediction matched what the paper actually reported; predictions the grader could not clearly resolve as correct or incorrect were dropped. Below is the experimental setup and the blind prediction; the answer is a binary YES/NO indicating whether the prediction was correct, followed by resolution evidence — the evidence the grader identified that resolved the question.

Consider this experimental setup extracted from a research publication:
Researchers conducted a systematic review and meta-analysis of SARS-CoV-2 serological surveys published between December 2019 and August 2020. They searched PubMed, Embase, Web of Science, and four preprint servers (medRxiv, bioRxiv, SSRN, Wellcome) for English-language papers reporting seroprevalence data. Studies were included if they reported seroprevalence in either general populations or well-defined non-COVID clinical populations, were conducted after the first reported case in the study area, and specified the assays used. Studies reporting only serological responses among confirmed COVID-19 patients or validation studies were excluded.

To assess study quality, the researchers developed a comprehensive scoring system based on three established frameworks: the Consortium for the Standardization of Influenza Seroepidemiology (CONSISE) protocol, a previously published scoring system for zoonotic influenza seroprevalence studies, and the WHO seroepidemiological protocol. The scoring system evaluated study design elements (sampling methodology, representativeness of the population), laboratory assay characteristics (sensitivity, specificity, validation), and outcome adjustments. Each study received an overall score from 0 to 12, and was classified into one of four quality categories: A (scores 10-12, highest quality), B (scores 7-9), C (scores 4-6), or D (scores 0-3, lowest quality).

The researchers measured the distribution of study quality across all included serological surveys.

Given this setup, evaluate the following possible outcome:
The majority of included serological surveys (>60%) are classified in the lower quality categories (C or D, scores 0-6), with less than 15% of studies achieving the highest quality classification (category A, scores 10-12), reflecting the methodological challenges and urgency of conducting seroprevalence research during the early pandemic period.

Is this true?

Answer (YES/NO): YES